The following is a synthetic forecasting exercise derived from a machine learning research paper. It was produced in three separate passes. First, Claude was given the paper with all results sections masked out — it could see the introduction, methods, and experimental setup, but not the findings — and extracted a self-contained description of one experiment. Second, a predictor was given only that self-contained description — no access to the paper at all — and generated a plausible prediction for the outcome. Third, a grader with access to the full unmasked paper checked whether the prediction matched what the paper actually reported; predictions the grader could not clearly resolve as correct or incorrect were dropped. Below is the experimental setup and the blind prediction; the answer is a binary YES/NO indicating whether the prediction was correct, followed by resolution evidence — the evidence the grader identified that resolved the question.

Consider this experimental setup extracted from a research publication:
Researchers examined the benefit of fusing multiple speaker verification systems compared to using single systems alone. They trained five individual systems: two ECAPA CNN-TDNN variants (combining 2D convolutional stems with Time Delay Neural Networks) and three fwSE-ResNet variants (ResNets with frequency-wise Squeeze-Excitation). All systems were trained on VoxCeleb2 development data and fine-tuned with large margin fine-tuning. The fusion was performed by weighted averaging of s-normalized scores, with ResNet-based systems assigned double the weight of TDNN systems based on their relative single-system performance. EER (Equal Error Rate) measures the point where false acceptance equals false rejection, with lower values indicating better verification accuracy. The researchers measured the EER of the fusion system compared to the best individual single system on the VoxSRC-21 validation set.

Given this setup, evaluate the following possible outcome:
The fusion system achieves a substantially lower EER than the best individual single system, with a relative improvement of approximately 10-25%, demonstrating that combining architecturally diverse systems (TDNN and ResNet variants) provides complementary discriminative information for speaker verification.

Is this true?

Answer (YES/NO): NO